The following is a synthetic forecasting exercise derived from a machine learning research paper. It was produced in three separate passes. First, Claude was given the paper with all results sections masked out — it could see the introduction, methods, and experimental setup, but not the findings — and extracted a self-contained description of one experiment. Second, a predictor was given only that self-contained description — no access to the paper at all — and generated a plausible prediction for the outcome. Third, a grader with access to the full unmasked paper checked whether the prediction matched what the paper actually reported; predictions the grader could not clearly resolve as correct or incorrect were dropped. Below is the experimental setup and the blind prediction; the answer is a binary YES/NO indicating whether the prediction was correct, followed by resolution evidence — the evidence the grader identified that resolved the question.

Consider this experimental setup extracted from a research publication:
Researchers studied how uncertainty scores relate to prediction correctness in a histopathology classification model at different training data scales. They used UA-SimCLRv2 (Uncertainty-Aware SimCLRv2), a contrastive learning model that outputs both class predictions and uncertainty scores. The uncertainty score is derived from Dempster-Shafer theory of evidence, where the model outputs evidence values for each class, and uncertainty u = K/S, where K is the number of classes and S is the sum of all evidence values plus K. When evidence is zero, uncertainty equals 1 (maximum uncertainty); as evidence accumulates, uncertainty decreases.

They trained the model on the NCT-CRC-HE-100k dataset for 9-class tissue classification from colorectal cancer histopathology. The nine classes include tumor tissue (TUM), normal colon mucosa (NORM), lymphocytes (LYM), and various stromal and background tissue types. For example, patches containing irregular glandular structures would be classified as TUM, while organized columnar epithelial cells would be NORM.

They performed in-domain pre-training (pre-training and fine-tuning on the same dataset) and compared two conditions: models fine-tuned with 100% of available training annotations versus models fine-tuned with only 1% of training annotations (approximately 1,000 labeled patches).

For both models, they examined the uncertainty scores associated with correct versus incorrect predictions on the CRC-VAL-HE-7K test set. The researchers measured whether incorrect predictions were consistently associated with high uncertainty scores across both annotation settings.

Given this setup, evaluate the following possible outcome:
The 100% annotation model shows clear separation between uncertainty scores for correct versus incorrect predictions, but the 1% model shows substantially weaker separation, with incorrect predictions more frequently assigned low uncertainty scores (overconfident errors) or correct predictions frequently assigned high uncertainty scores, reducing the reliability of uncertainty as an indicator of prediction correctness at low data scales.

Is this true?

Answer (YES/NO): YES